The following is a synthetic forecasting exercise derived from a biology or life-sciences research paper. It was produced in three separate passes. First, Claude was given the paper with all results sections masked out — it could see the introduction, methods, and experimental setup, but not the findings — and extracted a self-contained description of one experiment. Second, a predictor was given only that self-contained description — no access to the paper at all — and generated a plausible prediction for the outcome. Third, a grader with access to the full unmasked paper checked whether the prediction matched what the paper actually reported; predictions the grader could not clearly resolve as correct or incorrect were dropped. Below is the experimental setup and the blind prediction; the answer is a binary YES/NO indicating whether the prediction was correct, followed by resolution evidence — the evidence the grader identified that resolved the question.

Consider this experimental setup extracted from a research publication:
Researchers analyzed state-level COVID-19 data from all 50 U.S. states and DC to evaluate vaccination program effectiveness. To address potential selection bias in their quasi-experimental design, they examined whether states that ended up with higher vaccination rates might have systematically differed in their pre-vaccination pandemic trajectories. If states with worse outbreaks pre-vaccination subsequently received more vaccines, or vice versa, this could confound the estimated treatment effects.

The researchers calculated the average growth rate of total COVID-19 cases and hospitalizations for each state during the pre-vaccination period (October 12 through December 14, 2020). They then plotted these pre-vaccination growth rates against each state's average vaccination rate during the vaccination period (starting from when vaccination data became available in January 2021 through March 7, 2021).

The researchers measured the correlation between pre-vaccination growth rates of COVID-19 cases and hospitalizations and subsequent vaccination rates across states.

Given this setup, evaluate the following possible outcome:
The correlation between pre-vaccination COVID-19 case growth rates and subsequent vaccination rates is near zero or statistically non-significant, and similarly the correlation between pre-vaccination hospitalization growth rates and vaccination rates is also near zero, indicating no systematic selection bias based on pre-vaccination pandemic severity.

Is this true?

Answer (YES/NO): YES